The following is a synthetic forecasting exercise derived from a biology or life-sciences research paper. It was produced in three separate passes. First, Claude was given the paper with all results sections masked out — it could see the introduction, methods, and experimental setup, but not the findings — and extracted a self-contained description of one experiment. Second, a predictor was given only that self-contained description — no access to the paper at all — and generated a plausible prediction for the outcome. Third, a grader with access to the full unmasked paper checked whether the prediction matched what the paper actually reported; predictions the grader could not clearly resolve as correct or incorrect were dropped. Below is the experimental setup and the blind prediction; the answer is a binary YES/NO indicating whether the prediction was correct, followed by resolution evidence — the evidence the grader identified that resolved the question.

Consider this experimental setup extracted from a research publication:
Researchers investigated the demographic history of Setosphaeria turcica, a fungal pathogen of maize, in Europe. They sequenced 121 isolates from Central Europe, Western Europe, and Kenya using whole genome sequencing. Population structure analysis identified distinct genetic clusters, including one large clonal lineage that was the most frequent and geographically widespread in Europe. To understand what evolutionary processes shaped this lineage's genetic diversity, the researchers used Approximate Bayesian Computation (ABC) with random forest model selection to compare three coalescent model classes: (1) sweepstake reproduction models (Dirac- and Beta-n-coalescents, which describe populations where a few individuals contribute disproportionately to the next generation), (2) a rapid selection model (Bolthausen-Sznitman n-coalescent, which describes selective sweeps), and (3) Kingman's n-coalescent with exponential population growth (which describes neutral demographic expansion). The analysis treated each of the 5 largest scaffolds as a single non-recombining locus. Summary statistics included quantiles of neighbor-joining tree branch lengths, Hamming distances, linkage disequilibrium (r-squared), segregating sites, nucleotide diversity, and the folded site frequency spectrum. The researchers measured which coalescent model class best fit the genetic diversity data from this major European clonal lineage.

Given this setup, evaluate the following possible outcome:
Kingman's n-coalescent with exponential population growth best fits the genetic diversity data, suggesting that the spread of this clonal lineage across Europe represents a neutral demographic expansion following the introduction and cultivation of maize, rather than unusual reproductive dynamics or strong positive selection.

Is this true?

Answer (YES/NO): YES